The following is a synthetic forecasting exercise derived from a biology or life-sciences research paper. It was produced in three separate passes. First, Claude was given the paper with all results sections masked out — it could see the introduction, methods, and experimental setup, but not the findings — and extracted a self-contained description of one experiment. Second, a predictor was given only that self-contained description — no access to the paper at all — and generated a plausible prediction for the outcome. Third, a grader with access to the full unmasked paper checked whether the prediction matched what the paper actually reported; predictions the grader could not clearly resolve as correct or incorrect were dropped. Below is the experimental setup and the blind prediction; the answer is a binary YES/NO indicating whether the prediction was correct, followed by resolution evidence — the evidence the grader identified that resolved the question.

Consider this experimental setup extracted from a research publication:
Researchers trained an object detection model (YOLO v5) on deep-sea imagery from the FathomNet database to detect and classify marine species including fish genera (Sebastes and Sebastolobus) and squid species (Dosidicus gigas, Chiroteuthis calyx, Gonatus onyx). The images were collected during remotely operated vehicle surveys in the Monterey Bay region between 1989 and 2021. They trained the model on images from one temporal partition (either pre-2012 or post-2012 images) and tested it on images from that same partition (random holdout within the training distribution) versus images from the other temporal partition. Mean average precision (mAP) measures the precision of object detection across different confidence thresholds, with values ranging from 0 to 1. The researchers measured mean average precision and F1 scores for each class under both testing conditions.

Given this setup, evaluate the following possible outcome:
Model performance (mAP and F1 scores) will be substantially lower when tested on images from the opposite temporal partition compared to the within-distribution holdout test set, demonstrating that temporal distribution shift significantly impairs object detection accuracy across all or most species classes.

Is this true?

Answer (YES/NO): YES